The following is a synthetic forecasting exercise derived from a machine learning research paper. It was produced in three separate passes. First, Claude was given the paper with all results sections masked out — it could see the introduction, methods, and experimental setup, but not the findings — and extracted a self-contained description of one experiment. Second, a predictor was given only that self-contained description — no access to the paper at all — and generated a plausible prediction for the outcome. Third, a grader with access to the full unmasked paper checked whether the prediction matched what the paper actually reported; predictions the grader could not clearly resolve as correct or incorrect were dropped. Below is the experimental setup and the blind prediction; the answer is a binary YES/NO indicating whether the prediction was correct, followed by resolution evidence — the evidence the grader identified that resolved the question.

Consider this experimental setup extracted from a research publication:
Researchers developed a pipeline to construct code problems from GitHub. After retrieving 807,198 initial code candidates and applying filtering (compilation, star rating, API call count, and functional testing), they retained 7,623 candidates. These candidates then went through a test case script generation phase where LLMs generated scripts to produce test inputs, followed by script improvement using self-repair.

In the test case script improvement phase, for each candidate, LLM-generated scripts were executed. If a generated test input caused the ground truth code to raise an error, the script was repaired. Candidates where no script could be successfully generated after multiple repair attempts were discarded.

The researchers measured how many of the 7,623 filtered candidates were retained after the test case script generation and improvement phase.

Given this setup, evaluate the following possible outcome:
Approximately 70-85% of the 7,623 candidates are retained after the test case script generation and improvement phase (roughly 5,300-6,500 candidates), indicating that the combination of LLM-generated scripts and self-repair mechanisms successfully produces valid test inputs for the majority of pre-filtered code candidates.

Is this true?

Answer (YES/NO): NO